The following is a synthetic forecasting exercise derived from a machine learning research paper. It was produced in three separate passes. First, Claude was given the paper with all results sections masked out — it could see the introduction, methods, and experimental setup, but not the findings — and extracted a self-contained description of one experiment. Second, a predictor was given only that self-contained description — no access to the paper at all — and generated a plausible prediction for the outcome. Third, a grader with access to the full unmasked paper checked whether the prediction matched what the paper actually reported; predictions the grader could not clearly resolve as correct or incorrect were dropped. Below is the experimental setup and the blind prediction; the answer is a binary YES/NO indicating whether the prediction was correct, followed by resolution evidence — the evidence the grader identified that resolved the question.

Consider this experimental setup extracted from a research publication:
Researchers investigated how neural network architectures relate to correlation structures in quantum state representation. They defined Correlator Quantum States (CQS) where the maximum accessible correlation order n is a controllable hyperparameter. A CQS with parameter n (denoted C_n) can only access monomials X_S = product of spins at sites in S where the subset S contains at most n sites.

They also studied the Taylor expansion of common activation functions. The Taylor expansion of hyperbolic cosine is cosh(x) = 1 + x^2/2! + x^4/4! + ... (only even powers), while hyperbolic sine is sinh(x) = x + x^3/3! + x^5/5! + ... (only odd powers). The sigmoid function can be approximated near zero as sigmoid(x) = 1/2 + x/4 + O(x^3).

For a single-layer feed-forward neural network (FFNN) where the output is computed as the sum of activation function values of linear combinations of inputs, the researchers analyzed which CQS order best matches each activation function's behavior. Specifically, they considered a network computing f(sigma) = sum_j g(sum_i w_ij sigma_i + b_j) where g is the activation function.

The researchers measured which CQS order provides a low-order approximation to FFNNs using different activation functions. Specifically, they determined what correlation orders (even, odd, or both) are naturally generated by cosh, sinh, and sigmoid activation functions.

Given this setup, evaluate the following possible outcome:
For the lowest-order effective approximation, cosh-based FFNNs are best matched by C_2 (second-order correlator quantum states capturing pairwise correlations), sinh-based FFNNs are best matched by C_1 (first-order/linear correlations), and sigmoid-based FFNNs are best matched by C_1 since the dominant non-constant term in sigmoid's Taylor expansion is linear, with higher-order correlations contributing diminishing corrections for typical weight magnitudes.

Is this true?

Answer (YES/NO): NO